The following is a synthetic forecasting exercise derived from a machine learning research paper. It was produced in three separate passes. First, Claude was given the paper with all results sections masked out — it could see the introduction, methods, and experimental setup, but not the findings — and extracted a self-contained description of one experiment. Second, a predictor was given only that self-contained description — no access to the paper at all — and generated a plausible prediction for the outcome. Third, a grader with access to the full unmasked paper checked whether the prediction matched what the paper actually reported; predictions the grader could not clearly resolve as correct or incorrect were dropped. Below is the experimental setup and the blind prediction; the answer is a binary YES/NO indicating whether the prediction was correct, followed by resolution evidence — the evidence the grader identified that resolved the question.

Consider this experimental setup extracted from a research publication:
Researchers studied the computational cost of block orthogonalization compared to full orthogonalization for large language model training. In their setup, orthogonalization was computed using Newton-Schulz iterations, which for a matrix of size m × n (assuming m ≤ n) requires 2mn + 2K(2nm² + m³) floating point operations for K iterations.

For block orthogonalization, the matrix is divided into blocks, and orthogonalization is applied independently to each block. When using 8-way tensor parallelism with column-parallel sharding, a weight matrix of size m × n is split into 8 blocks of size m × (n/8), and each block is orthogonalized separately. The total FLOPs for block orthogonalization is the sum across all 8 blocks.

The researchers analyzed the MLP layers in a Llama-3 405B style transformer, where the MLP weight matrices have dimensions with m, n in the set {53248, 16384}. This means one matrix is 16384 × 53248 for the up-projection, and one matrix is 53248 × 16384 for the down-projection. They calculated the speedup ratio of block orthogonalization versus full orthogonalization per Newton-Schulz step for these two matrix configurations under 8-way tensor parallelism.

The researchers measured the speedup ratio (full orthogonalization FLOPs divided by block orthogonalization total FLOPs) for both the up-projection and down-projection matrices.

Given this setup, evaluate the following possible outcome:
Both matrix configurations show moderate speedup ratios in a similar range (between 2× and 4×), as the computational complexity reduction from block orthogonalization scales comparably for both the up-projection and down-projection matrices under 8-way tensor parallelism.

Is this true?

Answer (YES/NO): NO